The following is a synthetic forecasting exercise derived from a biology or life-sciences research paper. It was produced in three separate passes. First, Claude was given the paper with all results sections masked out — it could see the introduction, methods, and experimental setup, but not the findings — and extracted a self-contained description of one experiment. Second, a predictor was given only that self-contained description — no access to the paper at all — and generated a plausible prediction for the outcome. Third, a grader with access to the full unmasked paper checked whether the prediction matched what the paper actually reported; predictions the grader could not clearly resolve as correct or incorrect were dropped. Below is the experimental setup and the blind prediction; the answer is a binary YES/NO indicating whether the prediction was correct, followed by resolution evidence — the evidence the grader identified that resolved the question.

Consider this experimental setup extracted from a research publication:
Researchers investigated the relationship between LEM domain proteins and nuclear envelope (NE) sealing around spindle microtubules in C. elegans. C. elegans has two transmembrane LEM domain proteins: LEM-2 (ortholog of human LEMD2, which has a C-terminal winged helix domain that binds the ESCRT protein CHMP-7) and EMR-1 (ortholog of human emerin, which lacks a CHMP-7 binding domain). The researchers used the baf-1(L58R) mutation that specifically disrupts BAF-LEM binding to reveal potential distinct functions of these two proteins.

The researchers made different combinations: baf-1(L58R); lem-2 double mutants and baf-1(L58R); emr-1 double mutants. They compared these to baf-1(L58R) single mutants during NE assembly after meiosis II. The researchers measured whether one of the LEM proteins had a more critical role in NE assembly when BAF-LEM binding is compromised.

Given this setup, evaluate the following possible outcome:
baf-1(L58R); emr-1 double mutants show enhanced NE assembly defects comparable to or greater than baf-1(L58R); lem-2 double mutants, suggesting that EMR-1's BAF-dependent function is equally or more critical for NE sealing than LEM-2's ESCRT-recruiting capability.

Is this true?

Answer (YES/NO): NO